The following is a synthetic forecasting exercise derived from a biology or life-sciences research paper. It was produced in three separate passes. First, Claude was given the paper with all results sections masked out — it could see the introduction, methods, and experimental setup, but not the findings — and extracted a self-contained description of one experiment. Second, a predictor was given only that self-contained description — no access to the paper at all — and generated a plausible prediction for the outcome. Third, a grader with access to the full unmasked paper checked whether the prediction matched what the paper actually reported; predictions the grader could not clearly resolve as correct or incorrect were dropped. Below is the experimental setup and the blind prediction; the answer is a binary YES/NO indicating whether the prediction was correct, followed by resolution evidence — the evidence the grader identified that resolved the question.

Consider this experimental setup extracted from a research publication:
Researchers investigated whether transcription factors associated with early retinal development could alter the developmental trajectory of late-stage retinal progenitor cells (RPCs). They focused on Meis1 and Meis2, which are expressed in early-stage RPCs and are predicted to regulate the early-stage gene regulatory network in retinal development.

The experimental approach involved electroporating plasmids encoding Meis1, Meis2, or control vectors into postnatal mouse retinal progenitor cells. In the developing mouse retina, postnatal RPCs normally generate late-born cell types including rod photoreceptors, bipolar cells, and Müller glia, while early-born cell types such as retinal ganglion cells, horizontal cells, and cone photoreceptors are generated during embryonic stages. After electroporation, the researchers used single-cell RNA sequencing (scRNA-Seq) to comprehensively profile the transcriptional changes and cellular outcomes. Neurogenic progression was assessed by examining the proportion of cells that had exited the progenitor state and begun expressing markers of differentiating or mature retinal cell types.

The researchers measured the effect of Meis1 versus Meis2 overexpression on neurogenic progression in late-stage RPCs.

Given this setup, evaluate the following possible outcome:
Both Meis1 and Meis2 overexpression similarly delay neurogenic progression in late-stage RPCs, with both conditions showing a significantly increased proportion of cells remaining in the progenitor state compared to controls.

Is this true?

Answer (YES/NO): NO